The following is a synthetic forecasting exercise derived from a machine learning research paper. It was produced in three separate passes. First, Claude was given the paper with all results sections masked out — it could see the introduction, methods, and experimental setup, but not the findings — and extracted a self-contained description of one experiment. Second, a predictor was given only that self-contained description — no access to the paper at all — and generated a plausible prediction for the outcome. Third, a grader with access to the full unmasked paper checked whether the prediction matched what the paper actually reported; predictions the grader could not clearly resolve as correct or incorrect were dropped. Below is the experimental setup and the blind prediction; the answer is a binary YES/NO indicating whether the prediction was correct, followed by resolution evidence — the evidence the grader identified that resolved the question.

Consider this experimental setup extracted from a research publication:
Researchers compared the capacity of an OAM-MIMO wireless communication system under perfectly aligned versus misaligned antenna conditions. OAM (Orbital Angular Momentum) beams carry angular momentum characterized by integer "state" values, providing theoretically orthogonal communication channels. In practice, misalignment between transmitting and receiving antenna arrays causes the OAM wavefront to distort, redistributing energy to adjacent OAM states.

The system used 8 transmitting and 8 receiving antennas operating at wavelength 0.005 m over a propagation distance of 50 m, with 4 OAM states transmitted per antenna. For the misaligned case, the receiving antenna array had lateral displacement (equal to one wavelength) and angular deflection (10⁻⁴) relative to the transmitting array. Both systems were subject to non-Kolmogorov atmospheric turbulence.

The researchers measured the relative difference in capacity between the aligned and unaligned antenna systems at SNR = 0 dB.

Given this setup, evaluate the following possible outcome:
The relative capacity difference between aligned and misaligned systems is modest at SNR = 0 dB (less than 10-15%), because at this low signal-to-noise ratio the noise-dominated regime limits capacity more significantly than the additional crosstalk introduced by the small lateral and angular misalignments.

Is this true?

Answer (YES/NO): NO